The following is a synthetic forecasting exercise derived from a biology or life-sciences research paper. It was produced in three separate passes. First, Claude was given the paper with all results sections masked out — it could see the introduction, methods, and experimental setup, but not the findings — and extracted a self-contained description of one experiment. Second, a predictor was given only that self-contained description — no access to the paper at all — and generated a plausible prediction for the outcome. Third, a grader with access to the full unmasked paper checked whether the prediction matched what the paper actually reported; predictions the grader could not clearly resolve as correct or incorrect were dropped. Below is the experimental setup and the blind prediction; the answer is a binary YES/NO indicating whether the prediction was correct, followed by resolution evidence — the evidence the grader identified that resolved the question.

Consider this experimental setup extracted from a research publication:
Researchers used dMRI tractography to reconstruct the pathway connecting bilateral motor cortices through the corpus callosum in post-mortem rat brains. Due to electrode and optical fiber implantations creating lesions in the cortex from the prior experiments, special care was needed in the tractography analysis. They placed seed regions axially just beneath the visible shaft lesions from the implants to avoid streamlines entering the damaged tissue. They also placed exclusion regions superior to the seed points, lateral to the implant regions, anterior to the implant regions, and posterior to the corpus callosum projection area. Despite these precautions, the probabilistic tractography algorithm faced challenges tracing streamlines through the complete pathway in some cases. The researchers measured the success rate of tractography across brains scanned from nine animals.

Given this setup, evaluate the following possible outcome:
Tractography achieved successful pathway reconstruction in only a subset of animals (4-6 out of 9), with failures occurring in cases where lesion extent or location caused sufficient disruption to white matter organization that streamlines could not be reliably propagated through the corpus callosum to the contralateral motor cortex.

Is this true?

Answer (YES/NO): NO